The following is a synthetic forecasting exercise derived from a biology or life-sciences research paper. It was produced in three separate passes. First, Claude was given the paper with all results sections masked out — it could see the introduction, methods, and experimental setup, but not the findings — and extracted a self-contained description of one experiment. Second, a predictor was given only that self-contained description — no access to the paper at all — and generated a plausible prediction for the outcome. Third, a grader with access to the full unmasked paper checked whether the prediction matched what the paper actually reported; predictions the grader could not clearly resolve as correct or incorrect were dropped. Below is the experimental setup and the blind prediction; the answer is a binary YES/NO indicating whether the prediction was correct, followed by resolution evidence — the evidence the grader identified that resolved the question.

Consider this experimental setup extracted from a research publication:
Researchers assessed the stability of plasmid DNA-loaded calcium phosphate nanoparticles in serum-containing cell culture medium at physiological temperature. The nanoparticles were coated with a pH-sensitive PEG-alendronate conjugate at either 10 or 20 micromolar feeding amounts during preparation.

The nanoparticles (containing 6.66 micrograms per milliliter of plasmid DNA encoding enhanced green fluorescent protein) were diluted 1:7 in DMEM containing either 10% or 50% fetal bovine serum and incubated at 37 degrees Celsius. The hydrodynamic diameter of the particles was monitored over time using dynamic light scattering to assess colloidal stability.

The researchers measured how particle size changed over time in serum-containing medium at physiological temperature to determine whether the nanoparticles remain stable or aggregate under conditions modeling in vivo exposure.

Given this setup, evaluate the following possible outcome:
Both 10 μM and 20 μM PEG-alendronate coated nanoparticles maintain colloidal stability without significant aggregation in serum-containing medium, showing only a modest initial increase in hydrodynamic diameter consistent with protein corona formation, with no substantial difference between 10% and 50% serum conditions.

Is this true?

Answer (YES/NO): NO